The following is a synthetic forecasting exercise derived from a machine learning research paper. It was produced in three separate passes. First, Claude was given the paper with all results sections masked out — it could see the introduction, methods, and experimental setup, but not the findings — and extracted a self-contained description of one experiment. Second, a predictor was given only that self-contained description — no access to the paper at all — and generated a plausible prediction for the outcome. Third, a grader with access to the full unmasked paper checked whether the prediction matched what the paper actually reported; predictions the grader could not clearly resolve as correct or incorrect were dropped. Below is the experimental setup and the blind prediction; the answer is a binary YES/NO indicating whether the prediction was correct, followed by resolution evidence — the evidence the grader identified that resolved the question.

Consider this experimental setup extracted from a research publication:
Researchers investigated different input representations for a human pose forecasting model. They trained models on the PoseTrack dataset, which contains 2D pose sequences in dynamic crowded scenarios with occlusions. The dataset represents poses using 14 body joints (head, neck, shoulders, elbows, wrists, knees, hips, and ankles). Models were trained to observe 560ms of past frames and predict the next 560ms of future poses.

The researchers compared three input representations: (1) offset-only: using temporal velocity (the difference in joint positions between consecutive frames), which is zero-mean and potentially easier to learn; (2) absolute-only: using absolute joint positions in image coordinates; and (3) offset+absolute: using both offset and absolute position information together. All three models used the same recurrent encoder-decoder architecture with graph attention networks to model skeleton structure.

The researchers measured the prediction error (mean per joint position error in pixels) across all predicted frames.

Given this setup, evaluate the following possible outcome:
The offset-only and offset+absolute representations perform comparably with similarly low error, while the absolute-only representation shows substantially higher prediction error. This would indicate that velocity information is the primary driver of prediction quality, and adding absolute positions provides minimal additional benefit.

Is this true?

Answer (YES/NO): NO